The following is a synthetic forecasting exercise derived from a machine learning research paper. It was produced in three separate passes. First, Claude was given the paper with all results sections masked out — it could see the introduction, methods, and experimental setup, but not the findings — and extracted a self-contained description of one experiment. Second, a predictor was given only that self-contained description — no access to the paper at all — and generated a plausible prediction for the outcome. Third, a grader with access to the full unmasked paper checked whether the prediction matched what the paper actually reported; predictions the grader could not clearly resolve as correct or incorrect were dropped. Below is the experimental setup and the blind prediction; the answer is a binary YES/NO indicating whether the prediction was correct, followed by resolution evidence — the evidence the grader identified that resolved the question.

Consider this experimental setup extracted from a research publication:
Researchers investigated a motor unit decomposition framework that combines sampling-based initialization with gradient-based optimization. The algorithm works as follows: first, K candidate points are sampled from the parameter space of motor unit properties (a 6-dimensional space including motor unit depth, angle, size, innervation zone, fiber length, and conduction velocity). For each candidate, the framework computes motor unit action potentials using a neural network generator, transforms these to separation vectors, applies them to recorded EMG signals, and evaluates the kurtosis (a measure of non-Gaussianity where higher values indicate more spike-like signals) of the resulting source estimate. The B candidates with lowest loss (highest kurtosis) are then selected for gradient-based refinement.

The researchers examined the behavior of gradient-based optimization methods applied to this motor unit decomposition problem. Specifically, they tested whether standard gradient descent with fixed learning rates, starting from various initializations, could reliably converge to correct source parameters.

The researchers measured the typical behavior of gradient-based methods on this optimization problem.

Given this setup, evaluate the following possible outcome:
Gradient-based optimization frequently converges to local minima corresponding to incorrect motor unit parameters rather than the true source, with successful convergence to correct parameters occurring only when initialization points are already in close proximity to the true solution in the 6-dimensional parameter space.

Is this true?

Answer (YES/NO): YES